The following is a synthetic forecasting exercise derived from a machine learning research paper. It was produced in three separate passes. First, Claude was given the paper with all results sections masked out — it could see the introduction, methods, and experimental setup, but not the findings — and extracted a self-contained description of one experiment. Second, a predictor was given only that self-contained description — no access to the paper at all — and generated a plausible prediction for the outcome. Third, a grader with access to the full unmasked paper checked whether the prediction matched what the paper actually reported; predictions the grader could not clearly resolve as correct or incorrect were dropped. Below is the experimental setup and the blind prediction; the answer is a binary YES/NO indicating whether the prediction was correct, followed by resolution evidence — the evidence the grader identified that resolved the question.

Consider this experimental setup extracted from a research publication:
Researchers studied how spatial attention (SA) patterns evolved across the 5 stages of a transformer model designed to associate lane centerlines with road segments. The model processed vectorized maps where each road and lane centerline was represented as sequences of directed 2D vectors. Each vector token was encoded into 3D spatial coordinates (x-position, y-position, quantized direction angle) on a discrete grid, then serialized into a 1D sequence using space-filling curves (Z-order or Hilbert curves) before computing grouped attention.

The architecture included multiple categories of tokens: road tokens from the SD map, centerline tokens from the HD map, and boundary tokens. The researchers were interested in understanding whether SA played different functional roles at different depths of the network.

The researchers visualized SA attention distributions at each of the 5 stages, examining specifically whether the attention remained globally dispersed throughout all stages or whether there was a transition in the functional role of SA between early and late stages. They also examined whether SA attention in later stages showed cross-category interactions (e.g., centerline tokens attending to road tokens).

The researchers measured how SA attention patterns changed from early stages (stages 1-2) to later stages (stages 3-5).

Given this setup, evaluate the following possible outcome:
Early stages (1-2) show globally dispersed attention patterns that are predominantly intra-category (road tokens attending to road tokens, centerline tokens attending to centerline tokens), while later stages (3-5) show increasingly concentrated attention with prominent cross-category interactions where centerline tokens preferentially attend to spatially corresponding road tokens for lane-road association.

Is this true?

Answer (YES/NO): NO